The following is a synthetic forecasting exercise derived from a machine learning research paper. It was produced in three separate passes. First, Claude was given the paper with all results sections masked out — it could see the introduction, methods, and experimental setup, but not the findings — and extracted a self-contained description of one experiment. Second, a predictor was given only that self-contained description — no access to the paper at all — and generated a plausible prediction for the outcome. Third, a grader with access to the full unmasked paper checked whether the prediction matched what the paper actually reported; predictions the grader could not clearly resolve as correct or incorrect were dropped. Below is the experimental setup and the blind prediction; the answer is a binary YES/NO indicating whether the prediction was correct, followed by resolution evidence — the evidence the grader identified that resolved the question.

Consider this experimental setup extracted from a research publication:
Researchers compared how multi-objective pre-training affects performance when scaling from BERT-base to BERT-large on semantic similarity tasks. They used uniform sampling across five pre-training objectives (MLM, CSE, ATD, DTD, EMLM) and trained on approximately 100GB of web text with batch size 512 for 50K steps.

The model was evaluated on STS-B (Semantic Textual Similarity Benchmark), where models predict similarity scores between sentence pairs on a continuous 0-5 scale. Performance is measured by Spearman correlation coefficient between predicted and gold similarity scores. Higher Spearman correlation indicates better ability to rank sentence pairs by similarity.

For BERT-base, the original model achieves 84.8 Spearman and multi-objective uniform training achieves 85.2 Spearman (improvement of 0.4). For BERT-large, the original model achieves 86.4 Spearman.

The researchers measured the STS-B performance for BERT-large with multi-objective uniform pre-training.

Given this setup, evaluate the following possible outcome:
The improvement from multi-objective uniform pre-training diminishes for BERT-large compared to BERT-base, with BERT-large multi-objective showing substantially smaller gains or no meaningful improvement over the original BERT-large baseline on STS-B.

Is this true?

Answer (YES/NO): NO